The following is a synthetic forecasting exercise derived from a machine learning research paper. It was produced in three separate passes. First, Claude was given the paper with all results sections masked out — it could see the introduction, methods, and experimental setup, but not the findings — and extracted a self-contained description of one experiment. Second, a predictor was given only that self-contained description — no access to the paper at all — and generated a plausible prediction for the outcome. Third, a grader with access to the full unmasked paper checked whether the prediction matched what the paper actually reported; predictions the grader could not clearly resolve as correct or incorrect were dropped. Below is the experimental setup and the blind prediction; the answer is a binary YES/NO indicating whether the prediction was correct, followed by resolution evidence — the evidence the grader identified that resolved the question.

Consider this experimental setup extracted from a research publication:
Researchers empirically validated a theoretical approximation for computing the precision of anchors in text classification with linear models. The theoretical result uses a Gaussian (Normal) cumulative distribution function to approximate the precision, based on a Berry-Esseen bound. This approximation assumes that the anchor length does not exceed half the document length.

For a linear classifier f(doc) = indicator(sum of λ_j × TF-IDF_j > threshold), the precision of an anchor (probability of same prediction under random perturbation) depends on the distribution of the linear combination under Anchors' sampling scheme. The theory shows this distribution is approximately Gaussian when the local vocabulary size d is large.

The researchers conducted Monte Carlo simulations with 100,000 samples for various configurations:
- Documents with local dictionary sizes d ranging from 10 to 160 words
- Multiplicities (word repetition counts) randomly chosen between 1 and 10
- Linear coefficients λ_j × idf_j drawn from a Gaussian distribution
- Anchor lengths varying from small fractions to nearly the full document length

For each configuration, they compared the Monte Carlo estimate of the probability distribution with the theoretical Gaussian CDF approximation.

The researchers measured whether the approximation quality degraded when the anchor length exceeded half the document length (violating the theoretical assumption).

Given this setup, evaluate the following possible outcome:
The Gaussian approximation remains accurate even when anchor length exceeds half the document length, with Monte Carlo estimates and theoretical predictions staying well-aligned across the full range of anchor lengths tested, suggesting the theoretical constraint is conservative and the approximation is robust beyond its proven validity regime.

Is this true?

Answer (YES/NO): NO